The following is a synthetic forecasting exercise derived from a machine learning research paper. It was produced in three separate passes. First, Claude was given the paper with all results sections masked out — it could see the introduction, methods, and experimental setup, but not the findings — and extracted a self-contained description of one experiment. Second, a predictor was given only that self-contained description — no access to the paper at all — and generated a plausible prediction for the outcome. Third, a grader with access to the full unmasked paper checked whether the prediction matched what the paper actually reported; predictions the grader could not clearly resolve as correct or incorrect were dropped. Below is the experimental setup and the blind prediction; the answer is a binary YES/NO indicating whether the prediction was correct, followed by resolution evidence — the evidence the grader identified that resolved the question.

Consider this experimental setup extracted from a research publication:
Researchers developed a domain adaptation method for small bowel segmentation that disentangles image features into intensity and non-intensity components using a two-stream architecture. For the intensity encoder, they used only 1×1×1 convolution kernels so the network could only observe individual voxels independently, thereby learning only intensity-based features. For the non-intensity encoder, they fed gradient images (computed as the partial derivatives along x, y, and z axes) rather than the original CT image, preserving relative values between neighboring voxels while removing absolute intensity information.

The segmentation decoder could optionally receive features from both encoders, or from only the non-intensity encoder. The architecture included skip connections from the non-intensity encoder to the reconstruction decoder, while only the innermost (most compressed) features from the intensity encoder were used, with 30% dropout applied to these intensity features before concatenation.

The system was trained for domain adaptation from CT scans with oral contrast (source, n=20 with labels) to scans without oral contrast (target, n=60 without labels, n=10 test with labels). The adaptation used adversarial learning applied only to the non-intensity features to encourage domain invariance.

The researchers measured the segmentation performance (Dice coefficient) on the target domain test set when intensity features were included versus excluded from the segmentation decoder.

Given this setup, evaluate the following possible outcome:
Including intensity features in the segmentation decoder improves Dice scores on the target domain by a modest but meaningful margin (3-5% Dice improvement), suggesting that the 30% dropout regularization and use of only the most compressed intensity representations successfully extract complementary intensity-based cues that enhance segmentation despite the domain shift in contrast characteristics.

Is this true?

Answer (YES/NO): NO